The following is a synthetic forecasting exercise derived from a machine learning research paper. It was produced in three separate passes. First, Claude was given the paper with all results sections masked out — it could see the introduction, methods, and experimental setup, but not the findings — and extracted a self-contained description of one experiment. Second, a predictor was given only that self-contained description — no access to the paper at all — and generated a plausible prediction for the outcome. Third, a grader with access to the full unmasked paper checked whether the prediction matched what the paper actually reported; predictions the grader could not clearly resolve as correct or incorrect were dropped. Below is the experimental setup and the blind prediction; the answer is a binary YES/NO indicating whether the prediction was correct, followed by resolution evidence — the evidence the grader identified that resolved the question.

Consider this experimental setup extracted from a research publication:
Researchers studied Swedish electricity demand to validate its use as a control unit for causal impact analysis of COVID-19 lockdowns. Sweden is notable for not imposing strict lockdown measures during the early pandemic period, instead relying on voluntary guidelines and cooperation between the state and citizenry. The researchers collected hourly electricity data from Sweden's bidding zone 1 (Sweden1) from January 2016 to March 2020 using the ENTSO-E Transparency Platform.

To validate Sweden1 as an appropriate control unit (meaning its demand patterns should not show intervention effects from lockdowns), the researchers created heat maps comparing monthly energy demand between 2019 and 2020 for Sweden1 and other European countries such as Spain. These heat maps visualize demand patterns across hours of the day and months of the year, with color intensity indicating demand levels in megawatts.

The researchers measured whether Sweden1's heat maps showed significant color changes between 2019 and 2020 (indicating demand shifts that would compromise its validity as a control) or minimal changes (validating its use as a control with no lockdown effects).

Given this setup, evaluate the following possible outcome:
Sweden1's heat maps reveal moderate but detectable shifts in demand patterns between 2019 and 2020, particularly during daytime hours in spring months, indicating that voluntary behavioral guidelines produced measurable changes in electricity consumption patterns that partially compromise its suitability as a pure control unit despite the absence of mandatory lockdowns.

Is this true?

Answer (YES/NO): NO